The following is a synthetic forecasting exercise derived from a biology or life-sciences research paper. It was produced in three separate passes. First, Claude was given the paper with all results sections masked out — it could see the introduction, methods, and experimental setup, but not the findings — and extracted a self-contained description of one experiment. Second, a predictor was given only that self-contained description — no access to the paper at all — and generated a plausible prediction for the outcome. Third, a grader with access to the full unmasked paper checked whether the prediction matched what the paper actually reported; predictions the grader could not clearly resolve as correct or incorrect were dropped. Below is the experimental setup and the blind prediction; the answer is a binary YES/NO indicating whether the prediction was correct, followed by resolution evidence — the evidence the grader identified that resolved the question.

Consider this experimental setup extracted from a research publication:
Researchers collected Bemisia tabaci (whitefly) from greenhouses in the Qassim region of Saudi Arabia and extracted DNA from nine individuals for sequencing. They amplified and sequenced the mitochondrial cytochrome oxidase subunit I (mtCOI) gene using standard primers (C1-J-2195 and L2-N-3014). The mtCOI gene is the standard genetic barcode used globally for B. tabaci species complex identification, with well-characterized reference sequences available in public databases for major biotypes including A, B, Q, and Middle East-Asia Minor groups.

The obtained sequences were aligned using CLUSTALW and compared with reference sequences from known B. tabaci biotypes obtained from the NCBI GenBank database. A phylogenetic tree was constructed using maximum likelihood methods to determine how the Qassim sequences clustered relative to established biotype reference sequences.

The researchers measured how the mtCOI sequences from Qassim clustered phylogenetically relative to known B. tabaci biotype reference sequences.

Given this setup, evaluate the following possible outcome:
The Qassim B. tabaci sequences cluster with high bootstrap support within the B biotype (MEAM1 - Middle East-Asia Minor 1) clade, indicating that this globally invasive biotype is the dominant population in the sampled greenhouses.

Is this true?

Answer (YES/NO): YES